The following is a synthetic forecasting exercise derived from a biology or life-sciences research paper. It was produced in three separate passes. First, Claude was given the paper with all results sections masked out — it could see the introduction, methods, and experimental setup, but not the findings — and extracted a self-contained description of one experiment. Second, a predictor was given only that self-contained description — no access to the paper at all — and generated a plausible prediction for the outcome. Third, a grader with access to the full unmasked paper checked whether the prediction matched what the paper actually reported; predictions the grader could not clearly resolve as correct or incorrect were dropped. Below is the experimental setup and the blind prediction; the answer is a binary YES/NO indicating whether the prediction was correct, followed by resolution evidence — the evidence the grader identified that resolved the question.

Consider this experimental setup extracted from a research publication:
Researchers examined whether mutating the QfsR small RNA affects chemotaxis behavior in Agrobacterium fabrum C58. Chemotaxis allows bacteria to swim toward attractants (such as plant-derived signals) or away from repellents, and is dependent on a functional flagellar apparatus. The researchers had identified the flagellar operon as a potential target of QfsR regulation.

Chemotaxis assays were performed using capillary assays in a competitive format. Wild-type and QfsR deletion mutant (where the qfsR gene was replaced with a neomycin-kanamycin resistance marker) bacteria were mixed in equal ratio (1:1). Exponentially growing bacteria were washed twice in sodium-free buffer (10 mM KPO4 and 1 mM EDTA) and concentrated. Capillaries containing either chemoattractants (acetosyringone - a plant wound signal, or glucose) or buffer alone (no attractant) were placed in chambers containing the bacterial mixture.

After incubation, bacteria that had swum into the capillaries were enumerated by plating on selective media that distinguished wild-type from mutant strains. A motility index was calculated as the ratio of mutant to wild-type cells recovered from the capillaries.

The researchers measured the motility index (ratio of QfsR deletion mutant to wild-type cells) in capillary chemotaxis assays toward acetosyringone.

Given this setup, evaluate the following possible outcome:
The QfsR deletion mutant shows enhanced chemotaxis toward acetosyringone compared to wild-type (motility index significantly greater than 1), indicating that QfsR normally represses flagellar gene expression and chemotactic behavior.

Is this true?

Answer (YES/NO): NO